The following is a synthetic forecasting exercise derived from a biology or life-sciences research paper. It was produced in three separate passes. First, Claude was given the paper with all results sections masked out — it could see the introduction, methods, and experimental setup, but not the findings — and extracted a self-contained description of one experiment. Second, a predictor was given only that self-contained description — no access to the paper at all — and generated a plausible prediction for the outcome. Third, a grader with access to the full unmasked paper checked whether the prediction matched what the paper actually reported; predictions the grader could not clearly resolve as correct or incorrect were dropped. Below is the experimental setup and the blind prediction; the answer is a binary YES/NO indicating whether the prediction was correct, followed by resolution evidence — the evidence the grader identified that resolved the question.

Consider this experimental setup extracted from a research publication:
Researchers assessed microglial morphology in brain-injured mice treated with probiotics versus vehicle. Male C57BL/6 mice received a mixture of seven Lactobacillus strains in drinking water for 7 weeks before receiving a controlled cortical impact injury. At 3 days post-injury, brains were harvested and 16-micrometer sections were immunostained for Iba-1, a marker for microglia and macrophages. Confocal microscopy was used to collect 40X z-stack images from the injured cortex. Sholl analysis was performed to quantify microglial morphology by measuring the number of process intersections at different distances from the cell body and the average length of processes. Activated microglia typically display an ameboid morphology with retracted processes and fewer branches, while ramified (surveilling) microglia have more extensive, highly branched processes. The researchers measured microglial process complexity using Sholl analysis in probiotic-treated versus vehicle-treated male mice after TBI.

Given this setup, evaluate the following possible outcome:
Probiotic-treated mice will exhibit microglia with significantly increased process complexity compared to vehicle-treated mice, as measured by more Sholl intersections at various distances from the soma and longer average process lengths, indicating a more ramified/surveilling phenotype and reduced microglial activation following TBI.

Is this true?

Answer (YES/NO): NO